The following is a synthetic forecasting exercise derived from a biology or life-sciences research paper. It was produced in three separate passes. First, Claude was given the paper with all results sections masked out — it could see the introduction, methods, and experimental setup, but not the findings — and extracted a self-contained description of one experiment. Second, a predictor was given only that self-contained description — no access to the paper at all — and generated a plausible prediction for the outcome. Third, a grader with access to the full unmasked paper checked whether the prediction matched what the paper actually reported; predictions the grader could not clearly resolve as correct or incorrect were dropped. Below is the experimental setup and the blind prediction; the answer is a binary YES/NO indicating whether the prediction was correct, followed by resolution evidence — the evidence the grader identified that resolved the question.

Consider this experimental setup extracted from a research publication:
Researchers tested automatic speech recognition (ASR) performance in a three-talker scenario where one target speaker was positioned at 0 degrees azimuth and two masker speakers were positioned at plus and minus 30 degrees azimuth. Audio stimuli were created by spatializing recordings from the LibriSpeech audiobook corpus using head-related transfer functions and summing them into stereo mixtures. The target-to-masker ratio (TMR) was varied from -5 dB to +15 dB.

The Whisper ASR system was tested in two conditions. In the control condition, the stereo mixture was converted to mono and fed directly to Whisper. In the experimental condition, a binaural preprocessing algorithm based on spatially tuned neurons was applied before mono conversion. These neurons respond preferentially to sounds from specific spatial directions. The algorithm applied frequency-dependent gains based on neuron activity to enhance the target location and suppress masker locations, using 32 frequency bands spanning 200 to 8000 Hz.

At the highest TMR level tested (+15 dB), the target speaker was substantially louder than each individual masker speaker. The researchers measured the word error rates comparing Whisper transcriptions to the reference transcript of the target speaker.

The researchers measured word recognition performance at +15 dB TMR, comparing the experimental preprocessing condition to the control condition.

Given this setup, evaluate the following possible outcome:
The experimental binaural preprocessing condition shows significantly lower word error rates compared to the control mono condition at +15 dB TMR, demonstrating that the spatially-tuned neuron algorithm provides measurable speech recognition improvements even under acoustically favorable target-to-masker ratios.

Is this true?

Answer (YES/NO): NO